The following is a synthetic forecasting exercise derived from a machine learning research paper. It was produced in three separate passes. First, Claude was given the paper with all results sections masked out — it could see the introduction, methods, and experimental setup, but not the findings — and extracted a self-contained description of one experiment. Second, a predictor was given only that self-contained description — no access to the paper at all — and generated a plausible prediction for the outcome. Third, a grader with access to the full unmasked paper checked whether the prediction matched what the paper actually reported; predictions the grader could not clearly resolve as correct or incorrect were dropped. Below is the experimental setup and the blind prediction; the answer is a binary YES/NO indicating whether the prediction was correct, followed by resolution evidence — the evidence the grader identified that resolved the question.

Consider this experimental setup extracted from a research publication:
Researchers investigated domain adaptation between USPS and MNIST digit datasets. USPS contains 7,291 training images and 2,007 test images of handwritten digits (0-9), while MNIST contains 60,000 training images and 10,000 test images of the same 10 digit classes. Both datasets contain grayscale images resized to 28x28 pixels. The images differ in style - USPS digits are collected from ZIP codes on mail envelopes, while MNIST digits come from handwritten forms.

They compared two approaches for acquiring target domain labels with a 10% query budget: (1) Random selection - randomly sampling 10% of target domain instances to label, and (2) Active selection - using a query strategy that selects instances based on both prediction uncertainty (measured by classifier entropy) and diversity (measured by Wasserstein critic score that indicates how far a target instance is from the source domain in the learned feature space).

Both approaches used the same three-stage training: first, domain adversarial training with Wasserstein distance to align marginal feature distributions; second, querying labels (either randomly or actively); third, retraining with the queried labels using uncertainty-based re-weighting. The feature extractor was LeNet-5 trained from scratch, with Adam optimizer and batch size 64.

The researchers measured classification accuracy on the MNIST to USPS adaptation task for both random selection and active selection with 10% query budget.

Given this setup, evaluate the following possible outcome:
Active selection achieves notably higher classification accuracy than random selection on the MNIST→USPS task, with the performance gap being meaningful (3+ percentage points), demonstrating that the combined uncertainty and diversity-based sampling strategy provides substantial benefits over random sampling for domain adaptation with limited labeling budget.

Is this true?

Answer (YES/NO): NO